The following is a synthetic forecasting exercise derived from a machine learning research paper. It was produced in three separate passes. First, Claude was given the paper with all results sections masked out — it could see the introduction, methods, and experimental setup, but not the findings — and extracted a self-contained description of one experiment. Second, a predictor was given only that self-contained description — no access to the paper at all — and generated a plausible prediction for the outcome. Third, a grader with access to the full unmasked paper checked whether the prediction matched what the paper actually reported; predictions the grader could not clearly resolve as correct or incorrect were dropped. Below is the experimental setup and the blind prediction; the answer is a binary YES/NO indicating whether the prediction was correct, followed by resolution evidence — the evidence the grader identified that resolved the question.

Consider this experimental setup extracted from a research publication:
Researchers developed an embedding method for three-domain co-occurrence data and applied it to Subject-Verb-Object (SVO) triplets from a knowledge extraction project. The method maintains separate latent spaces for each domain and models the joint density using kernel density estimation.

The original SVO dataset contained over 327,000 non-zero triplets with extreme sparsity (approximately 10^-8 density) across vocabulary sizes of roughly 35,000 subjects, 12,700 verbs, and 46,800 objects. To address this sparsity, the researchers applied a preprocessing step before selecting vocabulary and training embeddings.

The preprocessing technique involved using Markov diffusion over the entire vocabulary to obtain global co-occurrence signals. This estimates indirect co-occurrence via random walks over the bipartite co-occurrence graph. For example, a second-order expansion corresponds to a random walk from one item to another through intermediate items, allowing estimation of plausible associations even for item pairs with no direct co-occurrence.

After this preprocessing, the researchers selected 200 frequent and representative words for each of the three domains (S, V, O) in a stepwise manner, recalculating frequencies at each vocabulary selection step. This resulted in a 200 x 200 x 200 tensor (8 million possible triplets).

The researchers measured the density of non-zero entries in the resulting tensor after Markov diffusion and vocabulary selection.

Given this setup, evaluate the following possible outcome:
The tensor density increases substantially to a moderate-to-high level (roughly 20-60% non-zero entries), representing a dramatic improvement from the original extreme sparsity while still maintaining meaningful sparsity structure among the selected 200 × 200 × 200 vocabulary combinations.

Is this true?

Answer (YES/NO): NO